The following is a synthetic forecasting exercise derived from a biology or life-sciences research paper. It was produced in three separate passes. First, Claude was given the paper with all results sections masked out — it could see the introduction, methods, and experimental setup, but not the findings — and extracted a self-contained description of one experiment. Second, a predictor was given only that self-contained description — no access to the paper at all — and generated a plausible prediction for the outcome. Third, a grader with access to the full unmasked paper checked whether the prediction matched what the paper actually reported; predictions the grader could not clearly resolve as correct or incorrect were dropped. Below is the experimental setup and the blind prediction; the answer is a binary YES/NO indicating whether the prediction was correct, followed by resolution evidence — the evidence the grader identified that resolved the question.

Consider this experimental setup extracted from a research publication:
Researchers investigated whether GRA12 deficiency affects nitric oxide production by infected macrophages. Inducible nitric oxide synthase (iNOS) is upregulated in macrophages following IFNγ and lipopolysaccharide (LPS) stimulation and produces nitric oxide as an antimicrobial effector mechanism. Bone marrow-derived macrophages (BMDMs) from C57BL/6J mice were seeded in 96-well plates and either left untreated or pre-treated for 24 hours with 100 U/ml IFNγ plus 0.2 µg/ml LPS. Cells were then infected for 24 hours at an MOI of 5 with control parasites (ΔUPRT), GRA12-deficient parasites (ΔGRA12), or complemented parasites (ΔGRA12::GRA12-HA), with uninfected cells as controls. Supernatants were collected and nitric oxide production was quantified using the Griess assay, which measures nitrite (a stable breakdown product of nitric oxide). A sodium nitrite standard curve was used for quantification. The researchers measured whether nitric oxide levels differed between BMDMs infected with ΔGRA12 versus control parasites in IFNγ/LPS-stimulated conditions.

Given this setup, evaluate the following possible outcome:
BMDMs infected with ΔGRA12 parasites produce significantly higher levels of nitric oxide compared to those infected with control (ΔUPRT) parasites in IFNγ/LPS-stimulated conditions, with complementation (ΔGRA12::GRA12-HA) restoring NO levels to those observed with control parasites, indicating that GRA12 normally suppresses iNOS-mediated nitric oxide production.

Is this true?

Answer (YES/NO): NO